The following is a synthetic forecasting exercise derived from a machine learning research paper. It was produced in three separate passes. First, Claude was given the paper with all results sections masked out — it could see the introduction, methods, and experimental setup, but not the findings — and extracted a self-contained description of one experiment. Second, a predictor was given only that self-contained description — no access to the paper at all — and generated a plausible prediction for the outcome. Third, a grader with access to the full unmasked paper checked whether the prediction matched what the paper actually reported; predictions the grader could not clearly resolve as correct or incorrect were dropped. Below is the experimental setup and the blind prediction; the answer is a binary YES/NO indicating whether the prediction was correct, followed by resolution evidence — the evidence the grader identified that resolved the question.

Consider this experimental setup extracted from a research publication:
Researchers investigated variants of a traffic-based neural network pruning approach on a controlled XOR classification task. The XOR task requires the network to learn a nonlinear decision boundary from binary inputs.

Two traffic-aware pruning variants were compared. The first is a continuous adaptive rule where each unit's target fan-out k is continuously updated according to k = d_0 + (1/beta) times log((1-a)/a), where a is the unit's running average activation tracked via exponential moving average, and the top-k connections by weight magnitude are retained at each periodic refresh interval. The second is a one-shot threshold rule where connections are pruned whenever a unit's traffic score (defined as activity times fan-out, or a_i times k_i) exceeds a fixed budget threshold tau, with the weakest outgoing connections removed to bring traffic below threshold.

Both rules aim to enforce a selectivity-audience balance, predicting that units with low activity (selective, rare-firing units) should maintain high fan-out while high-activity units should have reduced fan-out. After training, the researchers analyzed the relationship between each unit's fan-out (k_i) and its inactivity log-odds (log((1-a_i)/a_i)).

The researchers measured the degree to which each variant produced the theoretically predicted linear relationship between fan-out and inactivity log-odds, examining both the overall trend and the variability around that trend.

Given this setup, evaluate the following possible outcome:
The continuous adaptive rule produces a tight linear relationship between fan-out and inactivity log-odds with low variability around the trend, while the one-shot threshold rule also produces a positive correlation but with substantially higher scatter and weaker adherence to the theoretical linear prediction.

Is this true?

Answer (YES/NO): YES